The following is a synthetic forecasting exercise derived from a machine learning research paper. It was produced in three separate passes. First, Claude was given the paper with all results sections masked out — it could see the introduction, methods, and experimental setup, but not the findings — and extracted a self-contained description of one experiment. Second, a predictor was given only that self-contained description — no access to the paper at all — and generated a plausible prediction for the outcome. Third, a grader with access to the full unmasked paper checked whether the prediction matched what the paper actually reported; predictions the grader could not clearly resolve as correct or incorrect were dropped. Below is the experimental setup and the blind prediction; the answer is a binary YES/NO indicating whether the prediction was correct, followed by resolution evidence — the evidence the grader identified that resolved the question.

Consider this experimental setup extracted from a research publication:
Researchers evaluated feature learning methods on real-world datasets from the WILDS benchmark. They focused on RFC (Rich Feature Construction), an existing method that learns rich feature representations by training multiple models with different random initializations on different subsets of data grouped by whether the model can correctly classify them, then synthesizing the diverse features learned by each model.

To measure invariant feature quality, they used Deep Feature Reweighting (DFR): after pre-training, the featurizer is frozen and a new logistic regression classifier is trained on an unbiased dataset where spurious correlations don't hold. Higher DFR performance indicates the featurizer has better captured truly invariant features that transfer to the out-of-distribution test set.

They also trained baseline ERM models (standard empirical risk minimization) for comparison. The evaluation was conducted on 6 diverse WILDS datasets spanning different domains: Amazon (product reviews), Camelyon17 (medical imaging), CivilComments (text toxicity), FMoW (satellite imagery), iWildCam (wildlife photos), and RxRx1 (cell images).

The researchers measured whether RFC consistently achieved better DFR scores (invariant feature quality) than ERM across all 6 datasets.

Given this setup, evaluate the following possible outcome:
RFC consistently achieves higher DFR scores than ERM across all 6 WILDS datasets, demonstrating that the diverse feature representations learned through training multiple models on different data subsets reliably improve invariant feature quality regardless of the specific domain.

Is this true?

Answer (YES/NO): NO